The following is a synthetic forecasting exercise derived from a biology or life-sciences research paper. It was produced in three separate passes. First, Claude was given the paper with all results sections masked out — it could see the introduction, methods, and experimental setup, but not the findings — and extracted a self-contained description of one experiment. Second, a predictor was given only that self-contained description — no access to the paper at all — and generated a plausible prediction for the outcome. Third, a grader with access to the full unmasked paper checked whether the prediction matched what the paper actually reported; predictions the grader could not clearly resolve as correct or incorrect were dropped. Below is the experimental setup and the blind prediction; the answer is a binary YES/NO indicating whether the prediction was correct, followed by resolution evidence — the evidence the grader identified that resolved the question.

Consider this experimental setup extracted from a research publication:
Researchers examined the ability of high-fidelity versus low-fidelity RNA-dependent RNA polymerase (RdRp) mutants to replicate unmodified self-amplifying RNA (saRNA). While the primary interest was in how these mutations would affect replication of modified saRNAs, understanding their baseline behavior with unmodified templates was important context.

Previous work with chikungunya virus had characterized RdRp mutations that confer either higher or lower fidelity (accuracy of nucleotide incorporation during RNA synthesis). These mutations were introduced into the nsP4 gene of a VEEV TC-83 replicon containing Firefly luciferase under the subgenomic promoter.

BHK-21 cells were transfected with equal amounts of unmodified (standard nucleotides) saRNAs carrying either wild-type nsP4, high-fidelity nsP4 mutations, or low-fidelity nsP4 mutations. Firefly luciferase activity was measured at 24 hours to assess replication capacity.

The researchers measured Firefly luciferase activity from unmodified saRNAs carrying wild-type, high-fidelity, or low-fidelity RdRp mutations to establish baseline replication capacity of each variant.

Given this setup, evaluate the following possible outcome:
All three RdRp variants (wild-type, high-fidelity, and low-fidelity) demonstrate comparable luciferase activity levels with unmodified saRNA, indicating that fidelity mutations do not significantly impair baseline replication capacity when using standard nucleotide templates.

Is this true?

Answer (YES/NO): YES